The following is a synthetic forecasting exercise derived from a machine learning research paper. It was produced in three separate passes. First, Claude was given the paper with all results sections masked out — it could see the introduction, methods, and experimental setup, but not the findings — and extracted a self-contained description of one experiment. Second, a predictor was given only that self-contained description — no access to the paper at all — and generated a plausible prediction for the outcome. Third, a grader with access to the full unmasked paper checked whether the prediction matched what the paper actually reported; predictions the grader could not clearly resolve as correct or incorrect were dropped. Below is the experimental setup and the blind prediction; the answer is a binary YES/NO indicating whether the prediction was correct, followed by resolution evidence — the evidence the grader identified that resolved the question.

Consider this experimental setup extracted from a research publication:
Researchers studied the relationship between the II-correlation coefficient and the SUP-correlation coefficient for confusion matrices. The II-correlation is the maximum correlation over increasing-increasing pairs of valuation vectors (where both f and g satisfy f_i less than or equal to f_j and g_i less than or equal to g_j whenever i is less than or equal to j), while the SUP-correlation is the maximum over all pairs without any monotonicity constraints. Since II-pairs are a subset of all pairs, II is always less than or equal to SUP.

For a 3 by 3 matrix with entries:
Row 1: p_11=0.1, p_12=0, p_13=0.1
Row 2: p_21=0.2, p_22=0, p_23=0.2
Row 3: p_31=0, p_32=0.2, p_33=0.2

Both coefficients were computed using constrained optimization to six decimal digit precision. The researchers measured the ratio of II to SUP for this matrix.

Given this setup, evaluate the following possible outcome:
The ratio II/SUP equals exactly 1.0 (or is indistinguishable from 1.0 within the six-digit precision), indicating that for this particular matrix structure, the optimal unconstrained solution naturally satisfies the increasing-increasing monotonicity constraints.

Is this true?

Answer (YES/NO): NO